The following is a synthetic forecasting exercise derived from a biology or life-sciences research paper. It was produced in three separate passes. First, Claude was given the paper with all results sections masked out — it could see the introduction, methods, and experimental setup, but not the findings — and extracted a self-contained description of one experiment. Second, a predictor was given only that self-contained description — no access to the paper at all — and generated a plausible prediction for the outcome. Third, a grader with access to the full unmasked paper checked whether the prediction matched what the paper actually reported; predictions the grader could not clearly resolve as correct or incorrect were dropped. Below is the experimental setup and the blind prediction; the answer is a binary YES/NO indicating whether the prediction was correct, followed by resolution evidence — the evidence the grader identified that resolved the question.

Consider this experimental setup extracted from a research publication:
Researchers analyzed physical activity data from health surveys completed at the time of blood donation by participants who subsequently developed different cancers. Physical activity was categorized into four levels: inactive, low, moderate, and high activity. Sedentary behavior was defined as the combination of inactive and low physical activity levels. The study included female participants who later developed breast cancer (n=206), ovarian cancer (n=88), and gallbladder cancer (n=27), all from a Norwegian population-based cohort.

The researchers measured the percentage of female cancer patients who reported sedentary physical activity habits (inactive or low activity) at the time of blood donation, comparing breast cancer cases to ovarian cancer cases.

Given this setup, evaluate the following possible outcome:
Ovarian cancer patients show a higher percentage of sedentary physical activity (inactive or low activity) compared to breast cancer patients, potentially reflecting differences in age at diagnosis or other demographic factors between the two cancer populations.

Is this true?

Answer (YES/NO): YES